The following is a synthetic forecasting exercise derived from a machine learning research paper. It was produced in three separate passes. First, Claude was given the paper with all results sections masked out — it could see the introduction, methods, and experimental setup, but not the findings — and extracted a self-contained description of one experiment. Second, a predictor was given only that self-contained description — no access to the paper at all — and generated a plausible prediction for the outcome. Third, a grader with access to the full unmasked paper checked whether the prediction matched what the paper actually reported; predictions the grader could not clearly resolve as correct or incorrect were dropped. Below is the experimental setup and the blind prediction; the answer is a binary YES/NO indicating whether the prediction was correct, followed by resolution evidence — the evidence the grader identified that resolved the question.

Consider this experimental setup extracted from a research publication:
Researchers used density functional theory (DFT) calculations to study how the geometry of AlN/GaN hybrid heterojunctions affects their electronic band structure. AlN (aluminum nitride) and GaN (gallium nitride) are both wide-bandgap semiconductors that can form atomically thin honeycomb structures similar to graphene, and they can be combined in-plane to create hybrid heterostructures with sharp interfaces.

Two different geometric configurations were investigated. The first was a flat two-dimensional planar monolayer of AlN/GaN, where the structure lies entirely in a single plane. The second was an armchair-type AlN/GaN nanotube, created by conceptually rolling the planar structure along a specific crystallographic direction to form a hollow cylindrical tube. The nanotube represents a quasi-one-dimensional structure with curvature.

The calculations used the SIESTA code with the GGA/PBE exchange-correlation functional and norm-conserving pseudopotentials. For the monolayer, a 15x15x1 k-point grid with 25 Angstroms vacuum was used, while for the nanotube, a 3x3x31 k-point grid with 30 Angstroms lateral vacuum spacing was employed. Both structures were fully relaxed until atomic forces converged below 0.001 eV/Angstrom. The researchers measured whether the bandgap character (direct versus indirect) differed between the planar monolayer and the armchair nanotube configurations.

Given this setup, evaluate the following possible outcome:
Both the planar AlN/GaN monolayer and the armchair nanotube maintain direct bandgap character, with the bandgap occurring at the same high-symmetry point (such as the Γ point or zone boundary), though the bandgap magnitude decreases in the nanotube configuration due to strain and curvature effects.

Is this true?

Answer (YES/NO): NO